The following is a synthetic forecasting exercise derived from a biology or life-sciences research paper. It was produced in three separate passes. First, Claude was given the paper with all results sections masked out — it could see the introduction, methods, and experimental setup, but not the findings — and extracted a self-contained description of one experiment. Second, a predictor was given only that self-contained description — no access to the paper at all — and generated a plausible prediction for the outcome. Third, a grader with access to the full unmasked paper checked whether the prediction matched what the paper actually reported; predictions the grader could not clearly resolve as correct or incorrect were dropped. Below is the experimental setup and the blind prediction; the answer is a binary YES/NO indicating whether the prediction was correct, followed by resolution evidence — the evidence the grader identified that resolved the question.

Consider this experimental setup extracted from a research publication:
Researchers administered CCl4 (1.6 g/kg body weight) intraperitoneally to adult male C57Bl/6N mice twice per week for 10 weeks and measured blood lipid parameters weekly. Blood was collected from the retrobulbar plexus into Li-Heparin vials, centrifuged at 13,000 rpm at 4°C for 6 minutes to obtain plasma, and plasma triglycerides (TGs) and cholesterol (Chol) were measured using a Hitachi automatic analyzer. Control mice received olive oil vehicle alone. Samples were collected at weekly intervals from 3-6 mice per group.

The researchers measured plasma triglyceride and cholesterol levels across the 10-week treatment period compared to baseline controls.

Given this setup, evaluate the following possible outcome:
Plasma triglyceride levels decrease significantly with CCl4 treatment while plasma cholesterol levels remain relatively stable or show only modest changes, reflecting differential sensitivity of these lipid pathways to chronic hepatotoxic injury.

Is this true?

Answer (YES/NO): NO